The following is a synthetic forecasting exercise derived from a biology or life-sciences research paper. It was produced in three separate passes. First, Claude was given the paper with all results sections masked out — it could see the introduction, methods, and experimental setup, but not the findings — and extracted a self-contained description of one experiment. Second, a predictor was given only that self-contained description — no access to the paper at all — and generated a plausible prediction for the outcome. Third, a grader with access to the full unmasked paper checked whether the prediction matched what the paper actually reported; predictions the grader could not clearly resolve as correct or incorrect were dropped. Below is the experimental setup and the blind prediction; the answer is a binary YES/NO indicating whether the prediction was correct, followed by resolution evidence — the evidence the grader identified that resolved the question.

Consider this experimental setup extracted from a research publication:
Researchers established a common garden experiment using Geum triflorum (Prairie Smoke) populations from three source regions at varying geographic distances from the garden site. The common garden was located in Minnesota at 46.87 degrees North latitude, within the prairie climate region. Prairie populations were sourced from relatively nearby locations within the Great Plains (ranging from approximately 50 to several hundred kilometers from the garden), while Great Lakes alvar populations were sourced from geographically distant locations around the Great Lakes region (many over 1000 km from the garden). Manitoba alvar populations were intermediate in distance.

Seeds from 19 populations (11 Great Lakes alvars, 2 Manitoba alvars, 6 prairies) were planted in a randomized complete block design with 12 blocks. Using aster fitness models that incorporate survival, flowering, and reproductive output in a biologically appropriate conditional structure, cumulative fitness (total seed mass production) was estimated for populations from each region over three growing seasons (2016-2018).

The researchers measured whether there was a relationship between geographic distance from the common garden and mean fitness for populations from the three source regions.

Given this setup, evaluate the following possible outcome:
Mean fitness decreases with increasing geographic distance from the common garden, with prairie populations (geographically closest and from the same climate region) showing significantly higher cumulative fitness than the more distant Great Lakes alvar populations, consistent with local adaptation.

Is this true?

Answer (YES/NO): NO